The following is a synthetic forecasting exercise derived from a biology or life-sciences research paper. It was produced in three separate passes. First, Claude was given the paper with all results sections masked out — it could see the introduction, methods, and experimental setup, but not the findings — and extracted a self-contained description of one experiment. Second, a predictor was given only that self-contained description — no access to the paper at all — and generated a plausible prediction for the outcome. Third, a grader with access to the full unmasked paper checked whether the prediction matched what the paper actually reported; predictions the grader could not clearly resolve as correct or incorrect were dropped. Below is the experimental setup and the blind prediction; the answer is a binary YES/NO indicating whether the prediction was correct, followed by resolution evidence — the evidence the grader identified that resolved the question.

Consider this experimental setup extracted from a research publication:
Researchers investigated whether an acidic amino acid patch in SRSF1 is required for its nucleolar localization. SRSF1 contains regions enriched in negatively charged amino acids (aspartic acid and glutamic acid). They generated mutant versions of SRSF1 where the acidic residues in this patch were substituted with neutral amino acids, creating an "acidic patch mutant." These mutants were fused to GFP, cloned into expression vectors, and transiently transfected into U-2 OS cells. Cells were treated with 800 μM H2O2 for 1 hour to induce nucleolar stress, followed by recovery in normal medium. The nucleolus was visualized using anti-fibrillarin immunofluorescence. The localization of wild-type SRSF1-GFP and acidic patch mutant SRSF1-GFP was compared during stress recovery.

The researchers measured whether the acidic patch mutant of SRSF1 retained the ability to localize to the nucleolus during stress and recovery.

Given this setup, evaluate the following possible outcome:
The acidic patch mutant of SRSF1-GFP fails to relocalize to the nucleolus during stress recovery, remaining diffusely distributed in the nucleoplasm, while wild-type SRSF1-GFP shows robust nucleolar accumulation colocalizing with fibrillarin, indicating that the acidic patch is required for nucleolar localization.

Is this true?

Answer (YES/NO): YES